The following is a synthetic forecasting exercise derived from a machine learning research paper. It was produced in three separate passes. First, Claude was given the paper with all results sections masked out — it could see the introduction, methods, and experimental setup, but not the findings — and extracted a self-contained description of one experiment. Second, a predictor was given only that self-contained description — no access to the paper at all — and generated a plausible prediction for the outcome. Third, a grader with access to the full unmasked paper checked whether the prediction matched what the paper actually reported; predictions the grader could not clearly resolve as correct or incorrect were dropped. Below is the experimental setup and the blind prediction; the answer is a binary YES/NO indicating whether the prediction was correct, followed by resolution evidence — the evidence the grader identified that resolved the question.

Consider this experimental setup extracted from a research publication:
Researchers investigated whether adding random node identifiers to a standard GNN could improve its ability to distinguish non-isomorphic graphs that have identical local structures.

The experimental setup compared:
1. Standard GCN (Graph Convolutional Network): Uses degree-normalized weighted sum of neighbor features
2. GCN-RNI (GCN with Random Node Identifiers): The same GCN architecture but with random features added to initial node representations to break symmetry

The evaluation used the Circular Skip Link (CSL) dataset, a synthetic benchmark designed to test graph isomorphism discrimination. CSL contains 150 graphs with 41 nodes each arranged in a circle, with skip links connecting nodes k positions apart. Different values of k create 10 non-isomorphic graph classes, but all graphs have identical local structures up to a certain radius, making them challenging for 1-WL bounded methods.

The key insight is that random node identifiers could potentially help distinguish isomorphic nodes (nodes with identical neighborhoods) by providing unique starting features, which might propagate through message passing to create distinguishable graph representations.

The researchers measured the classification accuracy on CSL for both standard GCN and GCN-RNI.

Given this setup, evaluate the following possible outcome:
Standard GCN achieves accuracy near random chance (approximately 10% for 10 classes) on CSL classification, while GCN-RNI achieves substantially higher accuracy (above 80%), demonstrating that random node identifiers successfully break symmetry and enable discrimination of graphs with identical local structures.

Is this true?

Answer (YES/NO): NO